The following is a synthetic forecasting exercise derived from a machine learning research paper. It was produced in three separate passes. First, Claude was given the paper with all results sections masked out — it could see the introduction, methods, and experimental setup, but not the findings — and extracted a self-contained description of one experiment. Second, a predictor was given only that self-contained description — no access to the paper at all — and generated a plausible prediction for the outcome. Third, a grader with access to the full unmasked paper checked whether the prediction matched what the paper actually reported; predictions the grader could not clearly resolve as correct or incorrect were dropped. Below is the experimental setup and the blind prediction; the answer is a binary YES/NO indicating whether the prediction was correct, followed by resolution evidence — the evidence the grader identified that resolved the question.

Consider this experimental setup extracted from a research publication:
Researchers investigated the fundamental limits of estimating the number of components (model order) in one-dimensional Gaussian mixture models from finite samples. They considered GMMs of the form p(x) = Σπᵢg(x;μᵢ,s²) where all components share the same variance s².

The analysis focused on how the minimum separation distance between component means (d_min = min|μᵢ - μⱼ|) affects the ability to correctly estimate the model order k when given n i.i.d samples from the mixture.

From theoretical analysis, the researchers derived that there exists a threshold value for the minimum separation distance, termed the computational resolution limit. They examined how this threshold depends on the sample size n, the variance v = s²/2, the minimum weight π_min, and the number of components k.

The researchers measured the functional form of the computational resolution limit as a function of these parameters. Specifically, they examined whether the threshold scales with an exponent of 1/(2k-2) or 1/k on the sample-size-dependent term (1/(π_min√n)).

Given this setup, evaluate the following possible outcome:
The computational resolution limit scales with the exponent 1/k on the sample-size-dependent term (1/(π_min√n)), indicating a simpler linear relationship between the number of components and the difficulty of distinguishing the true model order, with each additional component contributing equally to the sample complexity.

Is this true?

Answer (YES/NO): NO